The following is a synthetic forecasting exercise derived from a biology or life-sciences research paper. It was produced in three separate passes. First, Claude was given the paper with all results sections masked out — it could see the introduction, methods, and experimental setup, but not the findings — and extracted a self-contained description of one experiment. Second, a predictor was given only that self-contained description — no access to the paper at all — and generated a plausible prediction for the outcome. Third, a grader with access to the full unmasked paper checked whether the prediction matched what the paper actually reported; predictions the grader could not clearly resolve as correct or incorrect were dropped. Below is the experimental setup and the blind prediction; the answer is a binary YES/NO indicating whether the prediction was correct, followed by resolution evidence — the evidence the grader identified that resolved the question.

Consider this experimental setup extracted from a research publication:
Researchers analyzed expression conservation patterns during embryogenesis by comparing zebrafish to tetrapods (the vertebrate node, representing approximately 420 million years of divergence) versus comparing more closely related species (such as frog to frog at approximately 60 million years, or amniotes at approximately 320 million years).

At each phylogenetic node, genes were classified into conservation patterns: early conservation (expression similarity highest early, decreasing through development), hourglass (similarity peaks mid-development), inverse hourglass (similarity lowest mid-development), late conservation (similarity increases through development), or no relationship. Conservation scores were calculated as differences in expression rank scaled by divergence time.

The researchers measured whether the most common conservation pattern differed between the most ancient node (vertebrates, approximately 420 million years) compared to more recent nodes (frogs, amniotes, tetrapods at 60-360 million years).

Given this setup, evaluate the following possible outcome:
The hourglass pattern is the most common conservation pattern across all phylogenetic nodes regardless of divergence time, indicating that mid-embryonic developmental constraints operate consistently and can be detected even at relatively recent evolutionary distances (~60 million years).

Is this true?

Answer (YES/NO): NO